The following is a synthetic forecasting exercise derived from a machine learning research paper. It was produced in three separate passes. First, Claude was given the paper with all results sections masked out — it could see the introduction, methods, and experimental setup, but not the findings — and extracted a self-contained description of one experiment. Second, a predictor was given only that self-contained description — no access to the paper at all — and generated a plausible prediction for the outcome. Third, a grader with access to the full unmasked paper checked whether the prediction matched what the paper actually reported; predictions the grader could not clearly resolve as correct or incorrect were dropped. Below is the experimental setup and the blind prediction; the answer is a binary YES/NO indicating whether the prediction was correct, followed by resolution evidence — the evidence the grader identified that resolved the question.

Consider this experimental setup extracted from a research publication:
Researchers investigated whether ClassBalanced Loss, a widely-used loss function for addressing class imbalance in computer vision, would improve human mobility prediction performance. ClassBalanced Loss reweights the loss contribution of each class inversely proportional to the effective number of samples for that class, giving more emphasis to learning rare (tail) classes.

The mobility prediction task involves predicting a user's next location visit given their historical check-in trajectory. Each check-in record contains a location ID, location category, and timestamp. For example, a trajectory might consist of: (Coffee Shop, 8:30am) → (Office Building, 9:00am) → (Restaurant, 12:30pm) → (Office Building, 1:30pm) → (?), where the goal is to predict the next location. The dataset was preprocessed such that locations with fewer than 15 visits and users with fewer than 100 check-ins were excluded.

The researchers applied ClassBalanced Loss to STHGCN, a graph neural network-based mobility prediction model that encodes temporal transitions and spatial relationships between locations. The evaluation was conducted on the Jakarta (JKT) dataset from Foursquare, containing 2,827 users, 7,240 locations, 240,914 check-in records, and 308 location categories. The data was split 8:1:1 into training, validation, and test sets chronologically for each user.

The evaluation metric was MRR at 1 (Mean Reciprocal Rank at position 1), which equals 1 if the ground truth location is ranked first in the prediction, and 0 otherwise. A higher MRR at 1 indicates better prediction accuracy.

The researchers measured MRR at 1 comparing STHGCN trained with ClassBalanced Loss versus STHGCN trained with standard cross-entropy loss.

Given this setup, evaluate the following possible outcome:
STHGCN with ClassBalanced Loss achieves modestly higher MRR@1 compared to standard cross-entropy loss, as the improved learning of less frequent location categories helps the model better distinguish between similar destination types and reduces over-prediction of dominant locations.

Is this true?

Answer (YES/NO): NO